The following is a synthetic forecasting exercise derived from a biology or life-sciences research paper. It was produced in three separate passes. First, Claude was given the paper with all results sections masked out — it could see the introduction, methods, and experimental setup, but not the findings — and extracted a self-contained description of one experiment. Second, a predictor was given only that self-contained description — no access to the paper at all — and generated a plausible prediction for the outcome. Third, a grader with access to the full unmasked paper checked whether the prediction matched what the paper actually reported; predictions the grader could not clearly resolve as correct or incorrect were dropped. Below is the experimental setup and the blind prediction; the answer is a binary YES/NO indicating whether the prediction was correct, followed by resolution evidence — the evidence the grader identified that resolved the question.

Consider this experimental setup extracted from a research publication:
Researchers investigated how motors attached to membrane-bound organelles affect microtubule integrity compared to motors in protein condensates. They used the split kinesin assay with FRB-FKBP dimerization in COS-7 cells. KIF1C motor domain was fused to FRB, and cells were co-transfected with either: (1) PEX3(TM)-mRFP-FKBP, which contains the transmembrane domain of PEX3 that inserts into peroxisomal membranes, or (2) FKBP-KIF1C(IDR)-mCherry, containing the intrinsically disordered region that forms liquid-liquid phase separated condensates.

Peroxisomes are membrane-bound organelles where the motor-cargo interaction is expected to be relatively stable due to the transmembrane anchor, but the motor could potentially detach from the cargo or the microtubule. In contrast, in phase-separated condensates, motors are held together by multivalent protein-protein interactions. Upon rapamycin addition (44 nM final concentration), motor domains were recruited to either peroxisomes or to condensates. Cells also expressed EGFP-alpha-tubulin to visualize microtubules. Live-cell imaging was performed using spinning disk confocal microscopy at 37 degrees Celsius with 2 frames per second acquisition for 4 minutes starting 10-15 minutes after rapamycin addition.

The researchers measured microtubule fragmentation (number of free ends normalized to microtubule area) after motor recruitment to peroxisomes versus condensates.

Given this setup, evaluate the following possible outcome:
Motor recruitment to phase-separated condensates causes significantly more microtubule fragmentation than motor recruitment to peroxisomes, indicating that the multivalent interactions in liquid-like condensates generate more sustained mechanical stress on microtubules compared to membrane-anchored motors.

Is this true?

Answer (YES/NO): NO